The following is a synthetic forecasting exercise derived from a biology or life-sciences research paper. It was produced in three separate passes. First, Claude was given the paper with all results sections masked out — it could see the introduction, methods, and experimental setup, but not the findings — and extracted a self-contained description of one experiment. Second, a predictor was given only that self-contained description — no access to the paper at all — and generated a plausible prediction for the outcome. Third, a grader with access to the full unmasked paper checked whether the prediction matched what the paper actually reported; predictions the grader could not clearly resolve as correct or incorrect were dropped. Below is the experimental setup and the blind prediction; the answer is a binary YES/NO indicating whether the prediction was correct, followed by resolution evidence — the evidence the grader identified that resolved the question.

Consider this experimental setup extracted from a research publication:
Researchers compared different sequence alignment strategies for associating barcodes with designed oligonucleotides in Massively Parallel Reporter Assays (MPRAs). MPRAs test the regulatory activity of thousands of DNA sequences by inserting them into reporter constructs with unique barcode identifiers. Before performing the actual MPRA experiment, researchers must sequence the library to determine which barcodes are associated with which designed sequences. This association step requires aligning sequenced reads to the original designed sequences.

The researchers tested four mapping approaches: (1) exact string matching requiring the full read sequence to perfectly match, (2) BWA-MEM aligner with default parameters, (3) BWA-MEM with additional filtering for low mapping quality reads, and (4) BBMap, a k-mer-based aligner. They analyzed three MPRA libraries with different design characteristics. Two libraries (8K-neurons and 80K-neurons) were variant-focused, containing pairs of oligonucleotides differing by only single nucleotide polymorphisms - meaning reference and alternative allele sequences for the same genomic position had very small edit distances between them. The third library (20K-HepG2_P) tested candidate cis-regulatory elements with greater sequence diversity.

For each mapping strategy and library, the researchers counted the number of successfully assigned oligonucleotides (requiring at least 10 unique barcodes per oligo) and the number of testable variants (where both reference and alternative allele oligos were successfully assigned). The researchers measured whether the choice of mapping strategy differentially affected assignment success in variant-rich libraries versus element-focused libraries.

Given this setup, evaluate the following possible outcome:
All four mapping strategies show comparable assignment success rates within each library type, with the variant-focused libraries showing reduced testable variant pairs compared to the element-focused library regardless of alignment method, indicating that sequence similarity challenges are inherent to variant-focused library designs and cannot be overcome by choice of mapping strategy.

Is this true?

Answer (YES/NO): NO